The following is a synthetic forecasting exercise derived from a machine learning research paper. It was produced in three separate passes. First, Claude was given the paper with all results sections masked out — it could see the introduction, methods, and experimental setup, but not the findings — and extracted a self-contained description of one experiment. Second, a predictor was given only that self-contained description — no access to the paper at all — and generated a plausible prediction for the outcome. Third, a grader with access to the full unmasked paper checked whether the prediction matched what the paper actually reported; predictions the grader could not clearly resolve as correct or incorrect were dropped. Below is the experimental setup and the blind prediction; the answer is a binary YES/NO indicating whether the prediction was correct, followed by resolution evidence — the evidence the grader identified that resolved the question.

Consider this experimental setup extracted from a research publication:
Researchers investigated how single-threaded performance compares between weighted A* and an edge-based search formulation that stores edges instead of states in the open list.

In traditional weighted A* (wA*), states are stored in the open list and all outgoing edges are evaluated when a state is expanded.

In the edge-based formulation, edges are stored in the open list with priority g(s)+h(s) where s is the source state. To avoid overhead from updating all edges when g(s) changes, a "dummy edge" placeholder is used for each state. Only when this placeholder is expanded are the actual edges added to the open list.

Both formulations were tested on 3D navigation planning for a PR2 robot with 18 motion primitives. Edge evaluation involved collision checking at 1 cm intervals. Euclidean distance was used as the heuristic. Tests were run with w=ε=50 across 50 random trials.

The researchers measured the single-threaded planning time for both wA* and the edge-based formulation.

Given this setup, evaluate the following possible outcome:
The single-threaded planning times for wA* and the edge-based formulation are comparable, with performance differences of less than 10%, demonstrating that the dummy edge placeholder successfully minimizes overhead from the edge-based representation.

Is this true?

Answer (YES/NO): YES